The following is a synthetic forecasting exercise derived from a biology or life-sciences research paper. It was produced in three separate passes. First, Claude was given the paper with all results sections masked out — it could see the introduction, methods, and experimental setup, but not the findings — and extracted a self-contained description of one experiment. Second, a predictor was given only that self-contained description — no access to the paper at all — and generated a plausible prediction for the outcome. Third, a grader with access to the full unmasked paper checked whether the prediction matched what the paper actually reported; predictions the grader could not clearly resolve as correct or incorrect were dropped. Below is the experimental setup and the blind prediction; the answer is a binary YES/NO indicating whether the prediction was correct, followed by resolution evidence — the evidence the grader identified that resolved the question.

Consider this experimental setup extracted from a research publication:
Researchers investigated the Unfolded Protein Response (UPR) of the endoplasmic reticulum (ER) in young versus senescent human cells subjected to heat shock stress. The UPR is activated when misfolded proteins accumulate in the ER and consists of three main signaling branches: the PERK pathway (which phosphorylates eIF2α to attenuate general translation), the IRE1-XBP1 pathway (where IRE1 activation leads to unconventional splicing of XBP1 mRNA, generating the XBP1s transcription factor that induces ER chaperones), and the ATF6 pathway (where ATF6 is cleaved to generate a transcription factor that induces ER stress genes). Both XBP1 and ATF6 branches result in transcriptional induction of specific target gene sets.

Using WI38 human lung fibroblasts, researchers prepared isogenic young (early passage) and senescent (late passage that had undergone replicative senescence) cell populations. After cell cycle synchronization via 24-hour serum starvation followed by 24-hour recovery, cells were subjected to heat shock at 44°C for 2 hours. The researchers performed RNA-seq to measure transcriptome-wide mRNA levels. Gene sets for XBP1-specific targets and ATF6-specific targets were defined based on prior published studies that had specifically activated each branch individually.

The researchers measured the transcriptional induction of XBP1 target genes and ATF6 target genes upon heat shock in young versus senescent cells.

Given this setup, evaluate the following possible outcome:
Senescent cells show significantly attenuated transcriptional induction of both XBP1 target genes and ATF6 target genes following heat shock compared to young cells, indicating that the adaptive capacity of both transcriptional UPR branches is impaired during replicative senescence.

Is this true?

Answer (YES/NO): YES